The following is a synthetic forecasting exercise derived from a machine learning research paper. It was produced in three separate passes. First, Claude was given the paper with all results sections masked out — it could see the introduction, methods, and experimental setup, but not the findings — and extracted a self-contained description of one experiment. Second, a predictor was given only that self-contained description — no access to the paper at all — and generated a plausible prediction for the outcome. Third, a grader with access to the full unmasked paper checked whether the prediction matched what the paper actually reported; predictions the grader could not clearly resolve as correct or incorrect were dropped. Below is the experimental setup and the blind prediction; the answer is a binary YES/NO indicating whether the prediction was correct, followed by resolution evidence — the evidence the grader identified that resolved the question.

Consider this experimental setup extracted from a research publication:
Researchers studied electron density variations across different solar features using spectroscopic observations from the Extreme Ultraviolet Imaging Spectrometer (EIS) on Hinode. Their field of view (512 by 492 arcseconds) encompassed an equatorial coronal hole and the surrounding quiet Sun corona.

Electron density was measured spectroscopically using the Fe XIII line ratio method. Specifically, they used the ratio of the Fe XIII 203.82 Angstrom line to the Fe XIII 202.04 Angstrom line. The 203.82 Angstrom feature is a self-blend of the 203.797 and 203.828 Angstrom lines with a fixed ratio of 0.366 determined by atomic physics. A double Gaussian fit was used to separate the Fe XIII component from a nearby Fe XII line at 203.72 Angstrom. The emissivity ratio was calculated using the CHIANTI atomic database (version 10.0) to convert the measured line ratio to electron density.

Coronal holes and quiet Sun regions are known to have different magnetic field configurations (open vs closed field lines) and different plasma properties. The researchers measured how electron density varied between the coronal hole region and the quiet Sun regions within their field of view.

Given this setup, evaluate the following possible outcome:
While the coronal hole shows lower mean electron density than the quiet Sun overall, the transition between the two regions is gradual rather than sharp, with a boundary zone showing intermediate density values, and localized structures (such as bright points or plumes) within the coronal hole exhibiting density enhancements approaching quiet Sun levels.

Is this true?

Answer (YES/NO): NO